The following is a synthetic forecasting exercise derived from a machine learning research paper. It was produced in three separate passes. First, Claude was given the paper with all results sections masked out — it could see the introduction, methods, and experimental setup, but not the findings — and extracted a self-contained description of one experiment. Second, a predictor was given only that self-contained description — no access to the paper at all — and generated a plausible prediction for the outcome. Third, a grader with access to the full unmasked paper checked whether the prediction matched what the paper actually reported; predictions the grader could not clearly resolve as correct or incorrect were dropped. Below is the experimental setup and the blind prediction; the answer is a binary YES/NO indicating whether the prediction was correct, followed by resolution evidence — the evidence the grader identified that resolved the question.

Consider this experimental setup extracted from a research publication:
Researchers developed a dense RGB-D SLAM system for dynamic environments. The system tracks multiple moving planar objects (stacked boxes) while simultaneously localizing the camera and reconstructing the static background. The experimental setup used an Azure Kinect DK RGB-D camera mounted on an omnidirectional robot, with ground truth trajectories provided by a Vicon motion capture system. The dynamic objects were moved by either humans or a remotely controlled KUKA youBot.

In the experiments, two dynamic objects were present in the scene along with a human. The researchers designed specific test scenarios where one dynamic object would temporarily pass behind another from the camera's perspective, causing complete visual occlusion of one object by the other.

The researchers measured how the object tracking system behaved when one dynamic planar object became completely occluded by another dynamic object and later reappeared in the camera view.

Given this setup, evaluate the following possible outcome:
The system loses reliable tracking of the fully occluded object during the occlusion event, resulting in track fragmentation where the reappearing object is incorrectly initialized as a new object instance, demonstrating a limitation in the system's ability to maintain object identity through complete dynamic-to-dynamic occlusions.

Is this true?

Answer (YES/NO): YES